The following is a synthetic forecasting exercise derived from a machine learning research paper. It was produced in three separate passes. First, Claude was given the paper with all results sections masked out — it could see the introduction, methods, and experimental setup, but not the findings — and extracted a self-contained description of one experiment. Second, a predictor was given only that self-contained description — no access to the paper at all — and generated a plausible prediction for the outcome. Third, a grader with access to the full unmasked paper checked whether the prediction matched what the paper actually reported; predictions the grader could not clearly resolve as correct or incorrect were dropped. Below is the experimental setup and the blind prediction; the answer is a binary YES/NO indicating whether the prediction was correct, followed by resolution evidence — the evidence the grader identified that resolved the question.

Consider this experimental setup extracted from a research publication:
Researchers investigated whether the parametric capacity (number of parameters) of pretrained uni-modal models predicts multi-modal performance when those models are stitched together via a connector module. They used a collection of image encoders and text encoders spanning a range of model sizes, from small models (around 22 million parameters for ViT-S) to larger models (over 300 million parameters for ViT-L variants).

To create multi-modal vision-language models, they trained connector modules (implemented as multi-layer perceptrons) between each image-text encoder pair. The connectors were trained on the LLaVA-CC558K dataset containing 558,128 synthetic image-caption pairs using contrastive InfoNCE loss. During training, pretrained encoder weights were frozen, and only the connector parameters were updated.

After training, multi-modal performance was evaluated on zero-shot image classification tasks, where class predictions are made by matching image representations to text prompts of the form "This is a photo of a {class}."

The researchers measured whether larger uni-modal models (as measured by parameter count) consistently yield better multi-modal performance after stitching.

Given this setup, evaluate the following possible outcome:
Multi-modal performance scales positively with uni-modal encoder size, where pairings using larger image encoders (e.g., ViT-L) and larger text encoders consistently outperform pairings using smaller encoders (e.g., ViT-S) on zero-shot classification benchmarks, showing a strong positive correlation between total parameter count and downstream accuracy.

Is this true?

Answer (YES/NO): NO